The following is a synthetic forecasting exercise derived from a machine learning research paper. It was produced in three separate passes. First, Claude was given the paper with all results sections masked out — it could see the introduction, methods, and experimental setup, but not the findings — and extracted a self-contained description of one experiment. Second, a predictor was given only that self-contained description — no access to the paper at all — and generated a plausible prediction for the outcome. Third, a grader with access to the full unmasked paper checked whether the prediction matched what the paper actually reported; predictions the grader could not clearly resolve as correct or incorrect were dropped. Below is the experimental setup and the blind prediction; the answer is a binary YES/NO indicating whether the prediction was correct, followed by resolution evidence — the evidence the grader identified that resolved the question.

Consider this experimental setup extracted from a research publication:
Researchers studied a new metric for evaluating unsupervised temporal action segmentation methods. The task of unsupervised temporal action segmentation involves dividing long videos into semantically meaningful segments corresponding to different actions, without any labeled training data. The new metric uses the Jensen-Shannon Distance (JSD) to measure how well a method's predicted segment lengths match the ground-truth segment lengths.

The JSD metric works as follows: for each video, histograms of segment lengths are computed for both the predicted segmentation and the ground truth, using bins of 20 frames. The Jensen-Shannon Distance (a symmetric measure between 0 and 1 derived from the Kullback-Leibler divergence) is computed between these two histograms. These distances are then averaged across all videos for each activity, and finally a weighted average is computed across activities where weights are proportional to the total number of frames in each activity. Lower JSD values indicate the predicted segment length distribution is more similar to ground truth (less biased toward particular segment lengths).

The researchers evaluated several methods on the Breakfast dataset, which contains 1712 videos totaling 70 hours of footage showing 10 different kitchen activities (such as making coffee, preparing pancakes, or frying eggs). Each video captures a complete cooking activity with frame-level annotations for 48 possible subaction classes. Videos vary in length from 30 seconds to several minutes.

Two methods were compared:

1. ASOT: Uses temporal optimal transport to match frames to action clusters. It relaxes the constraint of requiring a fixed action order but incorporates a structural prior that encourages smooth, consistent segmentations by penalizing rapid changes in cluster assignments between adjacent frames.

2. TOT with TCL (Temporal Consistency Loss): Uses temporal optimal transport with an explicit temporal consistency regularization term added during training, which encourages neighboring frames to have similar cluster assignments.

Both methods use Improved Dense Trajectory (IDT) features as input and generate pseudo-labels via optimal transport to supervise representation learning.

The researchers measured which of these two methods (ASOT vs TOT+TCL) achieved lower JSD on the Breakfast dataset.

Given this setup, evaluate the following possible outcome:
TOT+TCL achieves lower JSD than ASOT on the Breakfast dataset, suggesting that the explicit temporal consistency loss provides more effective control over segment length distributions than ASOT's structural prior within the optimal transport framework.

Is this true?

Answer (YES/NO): YES